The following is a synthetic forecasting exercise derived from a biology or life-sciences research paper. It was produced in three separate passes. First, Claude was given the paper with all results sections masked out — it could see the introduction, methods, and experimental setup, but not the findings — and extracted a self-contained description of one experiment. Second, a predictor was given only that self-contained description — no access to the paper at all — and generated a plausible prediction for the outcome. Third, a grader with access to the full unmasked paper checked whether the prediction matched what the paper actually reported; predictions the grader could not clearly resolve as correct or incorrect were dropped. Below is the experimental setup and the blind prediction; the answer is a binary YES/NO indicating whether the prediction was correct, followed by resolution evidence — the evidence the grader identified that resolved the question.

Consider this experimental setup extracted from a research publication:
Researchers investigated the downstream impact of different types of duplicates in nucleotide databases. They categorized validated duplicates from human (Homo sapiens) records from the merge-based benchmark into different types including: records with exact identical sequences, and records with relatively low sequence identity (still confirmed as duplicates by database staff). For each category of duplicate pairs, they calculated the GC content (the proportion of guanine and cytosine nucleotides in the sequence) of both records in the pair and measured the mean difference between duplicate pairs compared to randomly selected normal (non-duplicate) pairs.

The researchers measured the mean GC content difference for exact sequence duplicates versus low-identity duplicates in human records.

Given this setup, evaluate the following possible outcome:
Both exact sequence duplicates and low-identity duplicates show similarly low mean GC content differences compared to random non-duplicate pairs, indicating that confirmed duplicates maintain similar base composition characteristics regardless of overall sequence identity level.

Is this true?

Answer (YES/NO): NO